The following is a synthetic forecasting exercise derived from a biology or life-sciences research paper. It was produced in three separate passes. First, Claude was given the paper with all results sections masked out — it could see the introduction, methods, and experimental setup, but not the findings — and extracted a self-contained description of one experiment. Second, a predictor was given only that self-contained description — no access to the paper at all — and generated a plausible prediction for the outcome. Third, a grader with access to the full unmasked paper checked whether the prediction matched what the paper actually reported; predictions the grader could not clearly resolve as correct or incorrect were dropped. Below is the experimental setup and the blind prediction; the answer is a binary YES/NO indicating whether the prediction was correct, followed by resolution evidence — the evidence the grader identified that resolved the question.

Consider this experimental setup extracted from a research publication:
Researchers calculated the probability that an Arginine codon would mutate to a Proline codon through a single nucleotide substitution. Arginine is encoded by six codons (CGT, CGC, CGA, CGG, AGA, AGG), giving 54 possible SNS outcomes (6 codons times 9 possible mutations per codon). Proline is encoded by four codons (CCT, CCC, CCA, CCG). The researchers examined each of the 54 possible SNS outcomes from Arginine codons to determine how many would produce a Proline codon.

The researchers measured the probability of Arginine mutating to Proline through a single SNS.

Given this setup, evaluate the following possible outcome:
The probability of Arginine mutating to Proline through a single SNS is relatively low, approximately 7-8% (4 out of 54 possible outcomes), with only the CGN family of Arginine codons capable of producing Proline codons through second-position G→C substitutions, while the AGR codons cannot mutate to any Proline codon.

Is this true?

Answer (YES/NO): YES